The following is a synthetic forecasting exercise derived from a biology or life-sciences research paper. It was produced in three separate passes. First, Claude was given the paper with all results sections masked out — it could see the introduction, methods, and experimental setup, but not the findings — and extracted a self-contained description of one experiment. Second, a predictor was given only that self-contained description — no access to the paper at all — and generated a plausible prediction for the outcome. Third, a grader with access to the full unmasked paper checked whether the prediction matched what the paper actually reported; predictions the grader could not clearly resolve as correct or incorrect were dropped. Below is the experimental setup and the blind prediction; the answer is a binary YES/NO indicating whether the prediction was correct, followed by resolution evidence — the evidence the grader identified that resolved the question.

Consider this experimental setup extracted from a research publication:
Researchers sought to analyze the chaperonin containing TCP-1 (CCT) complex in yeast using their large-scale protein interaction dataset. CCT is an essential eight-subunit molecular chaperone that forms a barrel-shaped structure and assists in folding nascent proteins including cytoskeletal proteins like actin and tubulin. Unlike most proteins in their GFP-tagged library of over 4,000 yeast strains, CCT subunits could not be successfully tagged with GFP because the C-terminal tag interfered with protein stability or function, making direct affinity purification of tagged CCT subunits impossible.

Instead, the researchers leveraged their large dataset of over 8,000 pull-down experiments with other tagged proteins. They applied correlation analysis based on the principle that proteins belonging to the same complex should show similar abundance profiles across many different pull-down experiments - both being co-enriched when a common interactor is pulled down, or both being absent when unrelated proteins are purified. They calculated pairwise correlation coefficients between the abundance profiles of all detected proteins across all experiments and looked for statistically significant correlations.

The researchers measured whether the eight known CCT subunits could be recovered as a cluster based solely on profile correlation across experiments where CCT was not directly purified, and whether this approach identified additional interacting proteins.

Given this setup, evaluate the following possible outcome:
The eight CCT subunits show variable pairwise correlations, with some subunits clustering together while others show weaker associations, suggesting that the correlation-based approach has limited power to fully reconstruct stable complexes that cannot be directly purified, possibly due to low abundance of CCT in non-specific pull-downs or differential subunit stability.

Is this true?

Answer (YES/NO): NO